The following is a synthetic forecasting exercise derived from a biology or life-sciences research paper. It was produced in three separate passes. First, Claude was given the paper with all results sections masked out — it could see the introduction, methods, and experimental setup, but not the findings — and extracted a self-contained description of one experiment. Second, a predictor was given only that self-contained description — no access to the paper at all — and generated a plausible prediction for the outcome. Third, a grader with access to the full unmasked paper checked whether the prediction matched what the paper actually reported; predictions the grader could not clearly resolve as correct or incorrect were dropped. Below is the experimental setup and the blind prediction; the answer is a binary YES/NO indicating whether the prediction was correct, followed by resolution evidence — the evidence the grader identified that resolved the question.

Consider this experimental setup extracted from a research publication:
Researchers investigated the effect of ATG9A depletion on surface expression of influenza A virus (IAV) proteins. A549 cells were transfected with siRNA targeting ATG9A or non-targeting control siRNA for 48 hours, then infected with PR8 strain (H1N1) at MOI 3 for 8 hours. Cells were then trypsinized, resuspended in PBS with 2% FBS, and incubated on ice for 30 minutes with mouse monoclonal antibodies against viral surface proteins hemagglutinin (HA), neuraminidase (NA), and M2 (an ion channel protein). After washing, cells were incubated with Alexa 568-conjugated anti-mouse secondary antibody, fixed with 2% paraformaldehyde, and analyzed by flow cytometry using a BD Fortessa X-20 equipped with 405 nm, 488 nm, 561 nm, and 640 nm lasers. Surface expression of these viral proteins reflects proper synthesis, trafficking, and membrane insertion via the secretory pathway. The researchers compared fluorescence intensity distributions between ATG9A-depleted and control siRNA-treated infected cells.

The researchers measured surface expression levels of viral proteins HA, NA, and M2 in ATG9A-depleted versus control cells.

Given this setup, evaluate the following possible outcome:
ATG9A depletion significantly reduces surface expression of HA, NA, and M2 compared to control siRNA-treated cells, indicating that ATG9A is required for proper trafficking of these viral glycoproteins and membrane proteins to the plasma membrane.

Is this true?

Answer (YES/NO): NO